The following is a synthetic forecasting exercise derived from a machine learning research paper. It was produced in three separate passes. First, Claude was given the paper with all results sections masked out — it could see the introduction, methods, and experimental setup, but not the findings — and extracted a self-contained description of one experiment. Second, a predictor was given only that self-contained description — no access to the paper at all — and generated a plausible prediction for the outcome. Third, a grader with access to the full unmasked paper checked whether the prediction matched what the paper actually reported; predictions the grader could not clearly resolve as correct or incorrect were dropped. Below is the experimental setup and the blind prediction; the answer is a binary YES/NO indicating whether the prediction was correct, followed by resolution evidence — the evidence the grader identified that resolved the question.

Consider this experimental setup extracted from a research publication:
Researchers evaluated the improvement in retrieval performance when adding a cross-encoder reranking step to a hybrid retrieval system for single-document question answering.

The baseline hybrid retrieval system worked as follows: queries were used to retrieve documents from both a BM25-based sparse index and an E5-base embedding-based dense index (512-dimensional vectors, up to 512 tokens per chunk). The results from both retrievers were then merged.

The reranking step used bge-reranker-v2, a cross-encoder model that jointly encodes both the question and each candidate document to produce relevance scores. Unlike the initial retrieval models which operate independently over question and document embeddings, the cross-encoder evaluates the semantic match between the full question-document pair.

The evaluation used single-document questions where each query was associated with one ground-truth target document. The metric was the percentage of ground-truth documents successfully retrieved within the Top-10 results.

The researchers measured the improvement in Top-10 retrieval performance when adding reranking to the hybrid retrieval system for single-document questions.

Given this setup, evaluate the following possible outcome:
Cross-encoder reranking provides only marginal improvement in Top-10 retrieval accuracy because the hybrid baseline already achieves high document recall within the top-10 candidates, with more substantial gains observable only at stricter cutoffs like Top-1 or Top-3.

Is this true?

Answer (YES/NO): NO